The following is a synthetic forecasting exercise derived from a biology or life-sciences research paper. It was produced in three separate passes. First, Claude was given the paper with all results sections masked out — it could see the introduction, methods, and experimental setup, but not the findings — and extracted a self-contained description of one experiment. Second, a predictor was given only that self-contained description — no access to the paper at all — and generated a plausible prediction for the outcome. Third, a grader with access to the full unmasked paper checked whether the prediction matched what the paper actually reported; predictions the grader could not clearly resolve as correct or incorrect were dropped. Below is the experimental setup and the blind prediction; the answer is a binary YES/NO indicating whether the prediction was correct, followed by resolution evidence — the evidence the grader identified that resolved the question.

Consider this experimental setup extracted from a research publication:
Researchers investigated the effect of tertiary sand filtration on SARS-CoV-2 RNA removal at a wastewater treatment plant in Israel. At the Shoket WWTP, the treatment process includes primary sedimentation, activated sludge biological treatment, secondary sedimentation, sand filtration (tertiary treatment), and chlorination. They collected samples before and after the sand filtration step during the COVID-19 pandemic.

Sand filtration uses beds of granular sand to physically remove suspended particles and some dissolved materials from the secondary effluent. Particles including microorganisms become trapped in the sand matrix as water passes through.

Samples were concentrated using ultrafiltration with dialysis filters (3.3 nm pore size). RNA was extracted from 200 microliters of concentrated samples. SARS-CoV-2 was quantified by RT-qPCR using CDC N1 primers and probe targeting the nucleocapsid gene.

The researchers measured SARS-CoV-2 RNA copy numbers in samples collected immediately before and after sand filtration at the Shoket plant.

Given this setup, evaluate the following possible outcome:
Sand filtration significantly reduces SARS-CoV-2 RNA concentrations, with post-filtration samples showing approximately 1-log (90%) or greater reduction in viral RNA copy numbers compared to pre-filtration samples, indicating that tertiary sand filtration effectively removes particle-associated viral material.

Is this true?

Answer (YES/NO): NO